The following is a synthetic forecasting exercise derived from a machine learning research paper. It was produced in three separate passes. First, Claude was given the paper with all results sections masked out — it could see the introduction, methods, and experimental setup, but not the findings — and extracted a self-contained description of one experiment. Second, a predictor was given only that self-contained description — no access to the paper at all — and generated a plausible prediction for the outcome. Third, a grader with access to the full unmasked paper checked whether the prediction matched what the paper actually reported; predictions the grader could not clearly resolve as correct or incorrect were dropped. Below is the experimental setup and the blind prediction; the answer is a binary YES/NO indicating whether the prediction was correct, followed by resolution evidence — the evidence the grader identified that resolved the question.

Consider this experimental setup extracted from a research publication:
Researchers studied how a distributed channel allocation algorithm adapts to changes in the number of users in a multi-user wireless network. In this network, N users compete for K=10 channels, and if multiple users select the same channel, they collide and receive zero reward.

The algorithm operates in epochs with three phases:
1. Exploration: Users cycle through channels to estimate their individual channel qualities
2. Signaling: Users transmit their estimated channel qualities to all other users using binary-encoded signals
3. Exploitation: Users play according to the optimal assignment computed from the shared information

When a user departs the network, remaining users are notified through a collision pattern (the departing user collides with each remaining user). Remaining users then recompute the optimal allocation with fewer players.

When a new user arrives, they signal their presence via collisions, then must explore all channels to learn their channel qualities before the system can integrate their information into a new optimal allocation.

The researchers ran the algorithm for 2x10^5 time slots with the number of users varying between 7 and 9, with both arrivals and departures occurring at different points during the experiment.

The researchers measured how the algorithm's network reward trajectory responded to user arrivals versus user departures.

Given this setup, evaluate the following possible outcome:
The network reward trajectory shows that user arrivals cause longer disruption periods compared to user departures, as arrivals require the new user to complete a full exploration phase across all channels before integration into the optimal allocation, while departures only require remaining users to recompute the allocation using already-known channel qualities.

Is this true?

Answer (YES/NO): YES